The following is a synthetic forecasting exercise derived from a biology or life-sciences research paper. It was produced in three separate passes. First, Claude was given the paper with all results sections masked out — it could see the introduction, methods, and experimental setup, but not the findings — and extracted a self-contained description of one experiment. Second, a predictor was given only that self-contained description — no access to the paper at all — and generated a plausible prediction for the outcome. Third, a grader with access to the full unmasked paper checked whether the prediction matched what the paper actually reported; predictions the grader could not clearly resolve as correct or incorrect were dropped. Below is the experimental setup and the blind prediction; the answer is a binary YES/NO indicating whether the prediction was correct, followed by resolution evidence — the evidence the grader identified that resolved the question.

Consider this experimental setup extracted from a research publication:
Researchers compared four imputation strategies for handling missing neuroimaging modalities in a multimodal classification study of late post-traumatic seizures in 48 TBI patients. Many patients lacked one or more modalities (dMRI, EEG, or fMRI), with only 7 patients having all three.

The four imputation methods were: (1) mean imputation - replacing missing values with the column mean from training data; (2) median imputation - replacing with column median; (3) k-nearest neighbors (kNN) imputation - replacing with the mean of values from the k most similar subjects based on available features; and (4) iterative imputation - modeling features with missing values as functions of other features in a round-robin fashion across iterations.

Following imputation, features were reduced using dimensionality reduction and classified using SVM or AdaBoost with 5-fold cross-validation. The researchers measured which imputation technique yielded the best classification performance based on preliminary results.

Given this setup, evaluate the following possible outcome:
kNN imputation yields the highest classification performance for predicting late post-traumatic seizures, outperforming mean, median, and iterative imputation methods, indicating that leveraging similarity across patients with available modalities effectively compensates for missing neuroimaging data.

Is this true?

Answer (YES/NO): YES